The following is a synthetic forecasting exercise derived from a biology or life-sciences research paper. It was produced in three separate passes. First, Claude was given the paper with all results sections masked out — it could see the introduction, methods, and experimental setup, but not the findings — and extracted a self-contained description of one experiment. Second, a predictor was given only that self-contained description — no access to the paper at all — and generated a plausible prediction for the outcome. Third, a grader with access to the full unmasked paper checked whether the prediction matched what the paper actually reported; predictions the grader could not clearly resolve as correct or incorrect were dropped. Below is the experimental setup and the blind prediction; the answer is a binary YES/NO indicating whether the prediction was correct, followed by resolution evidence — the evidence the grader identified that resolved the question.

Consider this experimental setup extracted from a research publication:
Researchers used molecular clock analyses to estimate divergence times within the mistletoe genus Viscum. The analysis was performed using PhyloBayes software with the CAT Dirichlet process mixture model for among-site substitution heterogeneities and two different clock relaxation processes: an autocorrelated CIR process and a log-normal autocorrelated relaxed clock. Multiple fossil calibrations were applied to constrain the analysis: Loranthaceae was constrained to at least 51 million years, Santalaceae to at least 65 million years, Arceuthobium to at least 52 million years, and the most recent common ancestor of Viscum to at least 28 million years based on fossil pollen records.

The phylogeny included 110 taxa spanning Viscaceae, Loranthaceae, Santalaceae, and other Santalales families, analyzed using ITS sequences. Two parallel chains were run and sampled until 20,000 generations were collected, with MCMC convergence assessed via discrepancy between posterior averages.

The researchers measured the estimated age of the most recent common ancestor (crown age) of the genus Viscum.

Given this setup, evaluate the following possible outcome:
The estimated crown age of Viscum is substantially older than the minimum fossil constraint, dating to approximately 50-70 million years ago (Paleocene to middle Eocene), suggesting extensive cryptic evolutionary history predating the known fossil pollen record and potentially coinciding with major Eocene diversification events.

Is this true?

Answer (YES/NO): NO